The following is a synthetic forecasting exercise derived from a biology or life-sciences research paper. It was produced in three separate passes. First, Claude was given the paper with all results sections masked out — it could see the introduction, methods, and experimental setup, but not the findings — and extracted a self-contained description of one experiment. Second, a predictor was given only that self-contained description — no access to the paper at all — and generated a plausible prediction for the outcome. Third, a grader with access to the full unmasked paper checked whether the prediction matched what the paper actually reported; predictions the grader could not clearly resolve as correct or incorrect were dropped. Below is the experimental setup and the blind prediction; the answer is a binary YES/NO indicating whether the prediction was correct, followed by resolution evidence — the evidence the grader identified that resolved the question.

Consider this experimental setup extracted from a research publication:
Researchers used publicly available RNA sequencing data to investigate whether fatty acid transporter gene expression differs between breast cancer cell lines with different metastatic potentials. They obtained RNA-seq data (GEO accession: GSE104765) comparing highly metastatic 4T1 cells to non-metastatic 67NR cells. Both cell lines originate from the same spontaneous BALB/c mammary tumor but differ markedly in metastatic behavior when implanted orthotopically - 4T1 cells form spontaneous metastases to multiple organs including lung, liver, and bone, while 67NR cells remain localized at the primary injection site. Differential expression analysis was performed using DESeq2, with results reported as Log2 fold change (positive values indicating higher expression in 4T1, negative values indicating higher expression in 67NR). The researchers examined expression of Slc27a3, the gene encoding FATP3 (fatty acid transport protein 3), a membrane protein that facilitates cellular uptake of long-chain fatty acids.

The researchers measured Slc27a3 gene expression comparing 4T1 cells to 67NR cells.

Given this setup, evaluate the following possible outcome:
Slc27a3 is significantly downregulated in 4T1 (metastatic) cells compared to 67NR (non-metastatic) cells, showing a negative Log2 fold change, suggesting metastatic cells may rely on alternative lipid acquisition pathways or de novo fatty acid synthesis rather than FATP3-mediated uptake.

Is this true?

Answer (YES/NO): NO